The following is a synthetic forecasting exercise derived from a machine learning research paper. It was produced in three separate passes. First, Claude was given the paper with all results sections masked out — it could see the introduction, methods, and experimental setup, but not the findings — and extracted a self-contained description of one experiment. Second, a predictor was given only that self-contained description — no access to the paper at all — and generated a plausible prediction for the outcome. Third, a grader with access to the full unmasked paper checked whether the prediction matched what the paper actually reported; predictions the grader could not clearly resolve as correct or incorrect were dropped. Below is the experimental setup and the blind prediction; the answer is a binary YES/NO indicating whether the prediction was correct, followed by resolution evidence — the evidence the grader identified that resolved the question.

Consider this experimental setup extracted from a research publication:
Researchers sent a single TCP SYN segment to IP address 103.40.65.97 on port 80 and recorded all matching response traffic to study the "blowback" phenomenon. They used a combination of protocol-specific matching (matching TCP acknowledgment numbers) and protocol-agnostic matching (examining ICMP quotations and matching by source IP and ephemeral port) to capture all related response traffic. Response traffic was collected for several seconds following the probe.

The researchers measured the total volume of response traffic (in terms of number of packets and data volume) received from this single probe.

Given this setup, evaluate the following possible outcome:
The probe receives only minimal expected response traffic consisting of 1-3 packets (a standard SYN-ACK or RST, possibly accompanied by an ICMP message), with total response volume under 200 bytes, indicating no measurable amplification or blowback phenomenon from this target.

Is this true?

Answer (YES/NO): NO